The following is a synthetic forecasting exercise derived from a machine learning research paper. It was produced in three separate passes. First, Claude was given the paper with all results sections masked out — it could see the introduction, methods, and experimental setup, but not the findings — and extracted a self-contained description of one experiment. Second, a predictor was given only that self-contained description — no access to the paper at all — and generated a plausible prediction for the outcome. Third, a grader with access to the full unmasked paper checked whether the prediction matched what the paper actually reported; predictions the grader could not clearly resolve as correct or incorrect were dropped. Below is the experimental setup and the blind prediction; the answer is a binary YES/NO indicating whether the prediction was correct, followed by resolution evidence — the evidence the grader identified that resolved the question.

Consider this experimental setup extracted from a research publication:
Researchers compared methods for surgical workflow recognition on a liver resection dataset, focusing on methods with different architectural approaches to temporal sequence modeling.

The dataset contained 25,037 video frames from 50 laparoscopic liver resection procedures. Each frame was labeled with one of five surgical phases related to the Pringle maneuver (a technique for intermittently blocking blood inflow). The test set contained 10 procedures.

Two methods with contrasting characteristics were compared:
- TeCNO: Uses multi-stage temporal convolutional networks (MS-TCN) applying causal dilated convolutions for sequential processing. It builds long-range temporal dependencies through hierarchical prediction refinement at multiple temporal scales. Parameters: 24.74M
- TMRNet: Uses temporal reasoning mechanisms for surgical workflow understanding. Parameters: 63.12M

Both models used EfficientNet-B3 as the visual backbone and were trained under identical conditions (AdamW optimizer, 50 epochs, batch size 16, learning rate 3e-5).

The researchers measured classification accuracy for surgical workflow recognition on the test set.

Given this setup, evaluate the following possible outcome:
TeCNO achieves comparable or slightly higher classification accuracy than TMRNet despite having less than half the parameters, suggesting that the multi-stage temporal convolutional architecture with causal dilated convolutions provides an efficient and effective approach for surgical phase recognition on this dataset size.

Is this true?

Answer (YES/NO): NO